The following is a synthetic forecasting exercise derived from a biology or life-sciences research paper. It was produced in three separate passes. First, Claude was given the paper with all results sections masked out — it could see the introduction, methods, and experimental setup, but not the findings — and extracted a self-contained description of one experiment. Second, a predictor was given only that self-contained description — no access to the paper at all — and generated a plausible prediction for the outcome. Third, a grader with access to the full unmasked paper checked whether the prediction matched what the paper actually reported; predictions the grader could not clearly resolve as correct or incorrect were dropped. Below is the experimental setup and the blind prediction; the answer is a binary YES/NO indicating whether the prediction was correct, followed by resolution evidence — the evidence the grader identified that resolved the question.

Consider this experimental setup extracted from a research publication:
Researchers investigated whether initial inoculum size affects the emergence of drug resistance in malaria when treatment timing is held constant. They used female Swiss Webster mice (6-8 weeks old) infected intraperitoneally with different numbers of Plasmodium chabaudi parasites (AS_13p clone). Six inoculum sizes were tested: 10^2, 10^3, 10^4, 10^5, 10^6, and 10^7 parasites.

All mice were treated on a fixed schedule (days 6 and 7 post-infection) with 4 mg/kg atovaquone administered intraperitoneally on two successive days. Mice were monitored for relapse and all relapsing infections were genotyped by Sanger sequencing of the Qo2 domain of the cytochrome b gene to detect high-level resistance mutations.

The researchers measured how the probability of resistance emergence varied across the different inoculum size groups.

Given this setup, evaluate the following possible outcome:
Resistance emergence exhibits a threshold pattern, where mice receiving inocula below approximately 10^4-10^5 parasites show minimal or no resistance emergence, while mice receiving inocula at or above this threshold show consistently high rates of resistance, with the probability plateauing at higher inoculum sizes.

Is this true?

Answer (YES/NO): NO